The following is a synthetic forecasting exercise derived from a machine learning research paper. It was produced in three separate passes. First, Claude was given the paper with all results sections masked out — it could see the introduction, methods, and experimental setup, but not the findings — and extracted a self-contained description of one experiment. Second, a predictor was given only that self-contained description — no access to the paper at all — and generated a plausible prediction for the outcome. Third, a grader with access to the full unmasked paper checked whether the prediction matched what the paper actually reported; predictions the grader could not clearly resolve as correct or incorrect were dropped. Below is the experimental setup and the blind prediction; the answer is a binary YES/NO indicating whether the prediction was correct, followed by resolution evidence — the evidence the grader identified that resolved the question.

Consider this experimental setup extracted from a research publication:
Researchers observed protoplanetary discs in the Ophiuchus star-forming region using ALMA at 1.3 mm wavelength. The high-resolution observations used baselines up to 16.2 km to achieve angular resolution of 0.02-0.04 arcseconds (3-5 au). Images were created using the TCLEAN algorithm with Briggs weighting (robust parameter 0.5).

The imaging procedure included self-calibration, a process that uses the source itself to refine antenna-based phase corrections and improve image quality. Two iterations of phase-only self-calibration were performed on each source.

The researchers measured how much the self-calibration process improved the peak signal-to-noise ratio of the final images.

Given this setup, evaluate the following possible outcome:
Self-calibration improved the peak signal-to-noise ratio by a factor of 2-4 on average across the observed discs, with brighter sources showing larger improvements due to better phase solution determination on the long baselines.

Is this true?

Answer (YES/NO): NO